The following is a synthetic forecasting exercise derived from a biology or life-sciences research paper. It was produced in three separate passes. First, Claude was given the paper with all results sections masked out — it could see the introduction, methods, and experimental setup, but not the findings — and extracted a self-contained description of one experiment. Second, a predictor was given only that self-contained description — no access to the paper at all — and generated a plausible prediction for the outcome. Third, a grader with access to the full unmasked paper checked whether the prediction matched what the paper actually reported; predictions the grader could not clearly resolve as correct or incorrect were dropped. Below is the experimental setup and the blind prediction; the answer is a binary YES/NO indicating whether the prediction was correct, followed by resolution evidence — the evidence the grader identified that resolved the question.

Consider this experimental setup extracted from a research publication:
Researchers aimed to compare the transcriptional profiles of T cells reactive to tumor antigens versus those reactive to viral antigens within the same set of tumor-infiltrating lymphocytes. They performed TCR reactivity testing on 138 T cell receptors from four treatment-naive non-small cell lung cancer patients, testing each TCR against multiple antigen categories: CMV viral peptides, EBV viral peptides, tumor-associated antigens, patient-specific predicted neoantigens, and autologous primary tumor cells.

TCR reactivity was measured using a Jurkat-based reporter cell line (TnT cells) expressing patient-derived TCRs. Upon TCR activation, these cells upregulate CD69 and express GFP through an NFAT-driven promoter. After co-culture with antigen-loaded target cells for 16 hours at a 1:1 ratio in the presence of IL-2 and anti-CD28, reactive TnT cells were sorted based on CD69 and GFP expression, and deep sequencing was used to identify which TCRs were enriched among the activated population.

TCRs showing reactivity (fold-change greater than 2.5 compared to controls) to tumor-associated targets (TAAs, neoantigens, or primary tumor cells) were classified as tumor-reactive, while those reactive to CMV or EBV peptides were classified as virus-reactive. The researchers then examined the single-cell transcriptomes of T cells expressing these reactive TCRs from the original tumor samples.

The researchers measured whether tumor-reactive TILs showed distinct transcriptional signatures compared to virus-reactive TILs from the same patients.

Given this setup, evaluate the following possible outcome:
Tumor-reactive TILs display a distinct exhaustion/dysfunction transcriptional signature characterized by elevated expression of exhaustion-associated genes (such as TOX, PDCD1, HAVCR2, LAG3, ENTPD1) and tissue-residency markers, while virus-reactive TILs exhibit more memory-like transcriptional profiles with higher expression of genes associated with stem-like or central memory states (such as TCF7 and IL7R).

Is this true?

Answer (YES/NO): NO